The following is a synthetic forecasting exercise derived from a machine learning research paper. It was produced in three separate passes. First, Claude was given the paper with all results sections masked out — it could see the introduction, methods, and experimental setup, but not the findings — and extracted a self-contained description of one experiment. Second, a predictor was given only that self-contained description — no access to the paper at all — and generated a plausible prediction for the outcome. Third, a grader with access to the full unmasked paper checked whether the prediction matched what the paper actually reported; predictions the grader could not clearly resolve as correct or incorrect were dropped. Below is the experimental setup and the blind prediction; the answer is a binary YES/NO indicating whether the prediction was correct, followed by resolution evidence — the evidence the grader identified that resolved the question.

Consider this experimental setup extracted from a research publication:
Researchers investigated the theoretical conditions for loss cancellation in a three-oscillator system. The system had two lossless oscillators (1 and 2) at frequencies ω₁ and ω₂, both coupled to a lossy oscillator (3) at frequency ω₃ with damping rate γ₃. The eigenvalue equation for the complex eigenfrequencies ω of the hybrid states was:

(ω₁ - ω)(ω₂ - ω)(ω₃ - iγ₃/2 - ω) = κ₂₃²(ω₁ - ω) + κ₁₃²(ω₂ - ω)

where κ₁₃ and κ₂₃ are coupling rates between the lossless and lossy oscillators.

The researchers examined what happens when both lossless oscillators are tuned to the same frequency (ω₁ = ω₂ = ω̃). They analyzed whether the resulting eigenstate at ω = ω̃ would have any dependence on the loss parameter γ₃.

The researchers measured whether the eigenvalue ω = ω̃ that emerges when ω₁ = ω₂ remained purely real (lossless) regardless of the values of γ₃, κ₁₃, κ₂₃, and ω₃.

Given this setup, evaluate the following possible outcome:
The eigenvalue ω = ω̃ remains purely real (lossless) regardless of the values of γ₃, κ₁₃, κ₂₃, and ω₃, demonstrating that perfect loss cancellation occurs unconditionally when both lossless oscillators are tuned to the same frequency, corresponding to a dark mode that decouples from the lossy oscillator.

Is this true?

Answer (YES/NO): YES